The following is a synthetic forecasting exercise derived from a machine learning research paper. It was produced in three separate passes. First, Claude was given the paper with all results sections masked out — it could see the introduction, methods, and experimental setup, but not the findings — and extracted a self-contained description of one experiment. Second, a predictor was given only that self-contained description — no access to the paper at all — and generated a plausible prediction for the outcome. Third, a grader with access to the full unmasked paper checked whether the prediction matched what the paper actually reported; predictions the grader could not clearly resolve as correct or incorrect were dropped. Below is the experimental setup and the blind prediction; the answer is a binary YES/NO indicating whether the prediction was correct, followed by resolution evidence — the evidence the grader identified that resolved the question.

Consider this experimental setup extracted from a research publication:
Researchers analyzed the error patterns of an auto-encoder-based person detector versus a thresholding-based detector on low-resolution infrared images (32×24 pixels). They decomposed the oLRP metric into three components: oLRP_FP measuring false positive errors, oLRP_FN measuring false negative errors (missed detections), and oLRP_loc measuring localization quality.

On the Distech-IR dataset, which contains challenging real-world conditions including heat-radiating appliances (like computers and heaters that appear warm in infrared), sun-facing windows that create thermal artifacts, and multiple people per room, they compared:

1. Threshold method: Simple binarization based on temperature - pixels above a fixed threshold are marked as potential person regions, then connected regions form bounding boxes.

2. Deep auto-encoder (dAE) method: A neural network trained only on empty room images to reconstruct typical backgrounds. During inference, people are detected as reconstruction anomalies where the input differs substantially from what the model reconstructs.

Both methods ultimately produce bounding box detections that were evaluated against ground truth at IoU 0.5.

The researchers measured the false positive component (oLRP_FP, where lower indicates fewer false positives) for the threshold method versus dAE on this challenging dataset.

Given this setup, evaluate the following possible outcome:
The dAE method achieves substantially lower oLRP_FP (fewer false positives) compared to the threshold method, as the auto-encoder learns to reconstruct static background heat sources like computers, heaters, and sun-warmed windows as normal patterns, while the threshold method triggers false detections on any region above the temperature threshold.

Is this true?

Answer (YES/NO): YES